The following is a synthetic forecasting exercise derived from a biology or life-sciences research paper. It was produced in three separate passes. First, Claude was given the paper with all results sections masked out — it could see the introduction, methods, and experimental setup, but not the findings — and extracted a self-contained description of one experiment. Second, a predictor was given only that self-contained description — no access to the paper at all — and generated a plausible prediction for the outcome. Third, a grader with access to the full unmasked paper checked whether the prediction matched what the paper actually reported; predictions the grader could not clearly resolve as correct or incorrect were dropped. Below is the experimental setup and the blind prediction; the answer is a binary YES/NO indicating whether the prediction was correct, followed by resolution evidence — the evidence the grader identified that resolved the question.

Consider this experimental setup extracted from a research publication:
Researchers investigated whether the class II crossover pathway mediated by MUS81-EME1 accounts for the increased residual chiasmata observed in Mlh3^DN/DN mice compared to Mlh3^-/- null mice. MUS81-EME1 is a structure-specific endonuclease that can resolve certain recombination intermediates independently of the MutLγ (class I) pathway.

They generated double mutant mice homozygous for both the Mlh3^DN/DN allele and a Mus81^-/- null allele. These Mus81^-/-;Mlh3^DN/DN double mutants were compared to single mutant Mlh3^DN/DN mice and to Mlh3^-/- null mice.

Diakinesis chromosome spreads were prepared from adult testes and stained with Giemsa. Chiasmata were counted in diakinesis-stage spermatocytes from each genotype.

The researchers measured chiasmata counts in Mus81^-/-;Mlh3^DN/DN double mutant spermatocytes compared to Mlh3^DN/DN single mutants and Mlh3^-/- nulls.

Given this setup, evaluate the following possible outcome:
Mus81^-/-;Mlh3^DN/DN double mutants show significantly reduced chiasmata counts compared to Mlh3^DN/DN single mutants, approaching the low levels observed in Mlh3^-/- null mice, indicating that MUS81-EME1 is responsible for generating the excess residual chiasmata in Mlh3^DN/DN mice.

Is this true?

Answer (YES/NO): NO